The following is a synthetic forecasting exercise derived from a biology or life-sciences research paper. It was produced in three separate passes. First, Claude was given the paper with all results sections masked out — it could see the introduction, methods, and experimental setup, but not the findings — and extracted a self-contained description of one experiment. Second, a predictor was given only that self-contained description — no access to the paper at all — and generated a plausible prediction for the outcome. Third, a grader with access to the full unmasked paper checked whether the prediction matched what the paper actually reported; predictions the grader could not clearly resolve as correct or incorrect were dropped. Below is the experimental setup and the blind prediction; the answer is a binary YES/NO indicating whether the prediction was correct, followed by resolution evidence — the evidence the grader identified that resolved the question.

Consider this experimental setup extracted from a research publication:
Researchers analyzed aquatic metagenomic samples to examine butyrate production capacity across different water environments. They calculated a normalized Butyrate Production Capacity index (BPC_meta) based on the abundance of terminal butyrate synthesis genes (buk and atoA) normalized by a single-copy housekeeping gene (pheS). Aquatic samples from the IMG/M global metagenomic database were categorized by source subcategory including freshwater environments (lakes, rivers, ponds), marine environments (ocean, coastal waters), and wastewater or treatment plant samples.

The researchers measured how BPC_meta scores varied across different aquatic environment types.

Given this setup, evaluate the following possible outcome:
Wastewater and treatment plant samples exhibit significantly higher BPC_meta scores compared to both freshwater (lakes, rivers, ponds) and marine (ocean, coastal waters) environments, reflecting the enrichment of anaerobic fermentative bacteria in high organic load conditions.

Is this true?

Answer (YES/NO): NO